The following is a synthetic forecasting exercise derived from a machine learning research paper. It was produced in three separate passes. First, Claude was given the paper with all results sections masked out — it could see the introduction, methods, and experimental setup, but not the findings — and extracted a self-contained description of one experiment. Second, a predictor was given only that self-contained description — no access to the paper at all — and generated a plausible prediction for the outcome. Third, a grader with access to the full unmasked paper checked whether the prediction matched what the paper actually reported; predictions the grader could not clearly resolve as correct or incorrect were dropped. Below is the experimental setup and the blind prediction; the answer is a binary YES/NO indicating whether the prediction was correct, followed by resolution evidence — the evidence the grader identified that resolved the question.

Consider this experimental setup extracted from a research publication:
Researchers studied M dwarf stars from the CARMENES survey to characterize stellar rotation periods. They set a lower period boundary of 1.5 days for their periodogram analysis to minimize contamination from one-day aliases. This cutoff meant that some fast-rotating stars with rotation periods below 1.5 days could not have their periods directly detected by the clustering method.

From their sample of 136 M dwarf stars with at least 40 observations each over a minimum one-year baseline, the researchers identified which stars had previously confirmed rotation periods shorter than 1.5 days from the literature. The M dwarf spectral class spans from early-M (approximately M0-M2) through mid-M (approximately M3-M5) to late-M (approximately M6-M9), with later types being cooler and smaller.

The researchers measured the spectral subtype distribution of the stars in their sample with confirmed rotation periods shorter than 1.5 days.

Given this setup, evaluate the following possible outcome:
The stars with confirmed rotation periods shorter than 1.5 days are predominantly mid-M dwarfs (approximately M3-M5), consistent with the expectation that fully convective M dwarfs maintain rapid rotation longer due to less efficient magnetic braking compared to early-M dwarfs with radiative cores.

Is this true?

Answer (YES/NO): NO